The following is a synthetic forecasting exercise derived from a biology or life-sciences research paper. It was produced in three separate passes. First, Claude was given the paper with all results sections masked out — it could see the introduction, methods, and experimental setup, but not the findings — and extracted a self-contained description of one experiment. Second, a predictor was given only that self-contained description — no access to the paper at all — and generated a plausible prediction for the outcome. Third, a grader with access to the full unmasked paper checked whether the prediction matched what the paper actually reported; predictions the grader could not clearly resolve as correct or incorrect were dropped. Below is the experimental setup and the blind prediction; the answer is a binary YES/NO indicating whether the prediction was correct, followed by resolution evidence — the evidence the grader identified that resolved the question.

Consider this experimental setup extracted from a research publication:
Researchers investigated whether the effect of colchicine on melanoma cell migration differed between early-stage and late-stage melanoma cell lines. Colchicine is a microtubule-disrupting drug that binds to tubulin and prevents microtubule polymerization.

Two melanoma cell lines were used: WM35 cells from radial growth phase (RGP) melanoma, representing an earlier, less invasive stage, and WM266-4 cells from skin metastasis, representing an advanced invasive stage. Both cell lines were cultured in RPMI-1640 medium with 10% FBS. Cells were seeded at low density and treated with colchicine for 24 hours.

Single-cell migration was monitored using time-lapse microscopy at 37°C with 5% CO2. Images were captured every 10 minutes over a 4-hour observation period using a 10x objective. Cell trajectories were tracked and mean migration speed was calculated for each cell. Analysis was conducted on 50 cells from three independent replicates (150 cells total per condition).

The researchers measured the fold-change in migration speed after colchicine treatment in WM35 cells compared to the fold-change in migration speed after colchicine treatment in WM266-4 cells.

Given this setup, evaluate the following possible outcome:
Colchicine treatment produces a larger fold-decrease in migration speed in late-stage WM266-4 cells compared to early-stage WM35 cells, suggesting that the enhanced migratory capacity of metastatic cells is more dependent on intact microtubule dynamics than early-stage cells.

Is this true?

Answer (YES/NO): NO